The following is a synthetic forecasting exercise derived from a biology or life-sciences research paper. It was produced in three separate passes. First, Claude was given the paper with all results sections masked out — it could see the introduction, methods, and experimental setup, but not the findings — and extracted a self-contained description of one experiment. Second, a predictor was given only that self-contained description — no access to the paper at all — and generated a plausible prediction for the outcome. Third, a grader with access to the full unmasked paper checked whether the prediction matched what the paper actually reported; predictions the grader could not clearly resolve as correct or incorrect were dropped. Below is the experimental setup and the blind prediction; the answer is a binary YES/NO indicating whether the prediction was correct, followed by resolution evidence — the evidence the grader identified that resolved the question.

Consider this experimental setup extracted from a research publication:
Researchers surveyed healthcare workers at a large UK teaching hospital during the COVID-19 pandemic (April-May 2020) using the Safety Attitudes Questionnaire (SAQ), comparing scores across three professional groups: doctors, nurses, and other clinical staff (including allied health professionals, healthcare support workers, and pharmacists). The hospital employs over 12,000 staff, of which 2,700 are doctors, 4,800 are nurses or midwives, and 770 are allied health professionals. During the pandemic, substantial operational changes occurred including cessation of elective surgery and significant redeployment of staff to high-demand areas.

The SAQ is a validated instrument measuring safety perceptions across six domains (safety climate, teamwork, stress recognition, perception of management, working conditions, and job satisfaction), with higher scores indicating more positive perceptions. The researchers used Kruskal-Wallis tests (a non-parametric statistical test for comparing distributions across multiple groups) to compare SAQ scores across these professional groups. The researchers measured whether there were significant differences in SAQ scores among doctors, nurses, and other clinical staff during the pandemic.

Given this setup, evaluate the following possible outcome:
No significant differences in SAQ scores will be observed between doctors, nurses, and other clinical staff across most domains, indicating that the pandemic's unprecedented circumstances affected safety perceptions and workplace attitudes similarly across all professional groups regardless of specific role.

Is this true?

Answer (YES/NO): NO